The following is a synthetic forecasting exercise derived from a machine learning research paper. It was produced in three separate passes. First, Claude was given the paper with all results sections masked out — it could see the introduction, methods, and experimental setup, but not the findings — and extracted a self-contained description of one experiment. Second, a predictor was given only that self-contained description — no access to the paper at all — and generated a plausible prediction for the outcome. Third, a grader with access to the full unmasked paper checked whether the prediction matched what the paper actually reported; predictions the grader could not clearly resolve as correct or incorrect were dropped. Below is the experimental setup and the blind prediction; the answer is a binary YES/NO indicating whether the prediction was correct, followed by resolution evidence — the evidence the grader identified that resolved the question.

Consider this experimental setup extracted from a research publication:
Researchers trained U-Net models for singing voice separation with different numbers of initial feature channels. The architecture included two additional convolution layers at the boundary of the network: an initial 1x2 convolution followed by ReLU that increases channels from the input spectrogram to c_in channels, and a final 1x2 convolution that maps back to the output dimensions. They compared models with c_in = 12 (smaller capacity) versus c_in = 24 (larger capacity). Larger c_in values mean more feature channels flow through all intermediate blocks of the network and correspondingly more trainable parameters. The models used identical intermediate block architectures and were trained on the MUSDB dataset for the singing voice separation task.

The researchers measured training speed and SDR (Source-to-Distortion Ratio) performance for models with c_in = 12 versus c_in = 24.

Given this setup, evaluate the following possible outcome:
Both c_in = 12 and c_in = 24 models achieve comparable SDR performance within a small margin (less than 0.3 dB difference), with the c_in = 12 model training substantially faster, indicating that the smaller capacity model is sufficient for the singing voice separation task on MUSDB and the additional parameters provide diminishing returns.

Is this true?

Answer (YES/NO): NO